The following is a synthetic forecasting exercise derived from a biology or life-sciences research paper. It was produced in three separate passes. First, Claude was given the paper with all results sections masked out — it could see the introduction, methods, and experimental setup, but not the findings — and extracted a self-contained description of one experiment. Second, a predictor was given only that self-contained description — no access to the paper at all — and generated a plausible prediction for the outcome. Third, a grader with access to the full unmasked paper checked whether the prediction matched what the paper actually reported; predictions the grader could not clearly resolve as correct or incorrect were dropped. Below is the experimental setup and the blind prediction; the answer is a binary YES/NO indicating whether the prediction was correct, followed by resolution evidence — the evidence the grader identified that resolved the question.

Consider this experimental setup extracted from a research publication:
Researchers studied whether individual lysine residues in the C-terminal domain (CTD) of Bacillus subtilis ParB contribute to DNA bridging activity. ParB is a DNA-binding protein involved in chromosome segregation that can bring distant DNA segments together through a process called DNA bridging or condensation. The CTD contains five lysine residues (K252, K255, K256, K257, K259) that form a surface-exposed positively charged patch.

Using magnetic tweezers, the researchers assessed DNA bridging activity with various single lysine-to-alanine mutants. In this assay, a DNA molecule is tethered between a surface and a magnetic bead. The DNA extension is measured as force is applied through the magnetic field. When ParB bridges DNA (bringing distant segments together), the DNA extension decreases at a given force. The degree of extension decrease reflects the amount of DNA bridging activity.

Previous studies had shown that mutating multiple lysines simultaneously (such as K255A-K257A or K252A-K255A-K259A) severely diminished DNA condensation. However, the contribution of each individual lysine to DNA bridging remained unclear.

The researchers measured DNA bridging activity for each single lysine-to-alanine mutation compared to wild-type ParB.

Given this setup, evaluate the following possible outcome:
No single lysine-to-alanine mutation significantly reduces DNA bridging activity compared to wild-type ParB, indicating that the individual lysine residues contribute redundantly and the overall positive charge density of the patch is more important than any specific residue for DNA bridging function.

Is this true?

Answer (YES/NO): NO